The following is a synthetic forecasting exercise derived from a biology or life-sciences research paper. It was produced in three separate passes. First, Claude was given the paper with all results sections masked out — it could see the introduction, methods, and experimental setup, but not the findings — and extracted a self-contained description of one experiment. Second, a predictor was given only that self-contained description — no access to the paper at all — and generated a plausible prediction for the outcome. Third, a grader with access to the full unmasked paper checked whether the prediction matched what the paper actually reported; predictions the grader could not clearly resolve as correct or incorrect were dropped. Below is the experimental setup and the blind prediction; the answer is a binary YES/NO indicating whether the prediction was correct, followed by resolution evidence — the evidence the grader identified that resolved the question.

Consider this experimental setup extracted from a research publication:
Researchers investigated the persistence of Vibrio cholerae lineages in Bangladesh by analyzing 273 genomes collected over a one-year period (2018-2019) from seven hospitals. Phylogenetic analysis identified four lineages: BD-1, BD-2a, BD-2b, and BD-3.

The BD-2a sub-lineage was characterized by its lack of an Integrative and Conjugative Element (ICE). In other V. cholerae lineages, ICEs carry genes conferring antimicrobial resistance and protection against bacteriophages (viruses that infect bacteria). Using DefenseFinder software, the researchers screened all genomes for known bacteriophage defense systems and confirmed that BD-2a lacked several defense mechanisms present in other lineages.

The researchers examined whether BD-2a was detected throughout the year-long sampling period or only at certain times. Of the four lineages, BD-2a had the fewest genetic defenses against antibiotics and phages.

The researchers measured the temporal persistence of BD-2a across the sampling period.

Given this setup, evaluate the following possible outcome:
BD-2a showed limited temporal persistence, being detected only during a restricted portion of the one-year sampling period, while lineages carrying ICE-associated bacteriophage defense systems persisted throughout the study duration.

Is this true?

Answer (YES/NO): NO